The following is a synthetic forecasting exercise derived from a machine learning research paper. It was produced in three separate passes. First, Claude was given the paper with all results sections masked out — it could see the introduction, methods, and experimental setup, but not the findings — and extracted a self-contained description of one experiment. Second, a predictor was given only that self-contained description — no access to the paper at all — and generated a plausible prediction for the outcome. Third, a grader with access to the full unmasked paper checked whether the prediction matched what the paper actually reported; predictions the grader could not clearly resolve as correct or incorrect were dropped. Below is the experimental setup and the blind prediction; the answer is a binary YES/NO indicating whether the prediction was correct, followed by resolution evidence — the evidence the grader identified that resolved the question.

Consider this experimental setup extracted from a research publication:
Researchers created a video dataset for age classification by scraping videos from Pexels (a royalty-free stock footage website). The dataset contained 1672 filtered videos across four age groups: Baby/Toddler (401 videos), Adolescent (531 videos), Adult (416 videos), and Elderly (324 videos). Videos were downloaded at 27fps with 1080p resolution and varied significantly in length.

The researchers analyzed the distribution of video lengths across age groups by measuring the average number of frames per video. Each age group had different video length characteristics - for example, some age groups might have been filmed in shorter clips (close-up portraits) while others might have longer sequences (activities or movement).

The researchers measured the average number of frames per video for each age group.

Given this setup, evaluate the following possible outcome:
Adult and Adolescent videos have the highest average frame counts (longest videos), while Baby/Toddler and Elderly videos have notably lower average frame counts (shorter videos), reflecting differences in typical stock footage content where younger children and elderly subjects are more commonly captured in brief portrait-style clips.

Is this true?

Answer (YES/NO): NO